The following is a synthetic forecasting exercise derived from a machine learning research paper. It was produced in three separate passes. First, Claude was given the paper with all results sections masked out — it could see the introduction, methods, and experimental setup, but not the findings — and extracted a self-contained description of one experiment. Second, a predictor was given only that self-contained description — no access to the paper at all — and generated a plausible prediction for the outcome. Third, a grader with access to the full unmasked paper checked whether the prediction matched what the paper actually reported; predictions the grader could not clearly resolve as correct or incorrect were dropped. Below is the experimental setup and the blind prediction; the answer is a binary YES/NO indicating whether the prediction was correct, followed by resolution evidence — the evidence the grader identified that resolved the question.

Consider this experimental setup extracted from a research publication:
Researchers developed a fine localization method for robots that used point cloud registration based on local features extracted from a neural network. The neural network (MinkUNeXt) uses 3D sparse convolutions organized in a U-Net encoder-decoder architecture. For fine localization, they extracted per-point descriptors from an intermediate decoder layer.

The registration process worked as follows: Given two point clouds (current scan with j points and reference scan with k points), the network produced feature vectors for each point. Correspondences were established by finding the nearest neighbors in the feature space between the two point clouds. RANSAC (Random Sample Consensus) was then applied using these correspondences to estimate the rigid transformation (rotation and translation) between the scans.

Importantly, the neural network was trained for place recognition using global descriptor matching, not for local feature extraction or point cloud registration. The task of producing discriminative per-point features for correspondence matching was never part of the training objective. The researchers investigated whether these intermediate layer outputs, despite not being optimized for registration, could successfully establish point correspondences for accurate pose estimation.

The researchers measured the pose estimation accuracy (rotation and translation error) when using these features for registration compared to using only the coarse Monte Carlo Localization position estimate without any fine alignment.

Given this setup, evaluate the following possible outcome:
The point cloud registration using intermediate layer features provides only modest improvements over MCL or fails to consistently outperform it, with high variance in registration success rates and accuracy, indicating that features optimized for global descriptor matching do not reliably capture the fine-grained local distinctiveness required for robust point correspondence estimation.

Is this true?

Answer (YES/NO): NO